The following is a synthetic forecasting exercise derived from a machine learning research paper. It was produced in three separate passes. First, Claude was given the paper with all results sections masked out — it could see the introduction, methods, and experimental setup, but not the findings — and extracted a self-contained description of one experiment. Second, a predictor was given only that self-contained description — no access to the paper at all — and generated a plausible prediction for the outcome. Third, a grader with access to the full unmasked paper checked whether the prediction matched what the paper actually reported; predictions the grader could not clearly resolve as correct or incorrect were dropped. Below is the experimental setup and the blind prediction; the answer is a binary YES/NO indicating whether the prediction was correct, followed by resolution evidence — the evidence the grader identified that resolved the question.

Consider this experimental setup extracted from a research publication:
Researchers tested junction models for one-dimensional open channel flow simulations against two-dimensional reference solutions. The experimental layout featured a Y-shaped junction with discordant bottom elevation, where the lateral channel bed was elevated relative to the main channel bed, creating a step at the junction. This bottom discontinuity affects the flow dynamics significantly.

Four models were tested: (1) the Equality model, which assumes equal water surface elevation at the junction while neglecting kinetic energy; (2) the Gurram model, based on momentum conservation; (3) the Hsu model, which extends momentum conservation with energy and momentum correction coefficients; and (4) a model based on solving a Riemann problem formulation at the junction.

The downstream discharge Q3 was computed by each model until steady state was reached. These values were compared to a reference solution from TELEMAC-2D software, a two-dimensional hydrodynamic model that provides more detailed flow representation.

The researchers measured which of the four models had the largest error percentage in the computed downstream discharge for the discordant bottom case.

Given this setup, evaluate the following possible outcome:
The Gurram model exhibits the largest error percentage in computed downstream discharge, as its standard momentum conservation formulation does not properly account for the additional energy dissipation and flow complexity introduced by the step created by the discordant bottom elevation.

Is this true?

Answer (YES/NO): NO